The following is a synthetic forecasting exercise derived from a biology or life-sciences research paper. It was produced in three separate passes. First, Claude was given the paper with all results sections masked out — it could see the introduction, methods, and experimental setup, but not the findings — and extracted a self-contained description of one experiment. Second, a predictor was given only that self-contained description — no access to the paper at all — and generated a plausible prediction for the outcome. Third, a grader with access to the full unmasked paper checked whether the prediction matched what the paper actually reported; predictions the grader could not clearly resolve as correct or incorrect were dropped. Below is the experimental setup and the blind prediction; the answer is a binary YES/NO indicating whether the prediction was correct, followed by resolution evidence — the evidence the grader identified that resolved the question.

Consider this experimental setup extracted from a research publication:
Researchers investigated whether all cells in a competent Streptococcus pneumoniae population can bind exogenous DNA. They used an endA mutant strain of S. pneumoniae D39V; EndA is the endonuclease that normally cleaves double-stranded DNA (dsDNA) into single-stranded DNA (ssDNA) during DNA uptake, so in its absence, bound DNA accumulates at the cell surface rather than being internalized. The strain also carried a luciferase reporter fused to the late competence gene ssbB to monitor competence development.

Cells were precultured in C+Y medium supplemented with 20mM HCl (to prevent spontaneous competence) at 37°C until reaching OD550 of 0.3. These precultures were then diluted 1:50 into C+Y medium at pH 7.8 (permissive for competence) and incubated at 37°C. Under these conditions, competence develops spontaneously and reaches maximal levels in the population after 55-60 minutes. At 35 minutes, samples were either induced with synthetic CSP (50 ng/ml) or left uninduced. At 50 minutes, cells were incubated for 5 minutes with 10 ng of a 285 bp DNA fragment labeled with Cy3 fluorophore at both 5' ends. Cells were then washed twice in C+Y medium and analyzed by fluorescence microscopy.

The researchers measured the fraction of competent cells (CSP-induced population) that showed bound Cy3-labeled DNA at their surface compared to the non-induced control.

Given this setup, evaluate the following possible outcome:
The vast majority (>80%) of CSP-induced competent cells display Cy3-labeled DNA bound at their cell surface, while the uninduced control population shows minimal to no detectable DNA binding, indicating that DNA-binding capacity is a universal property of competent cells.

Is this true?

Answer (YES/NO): NO